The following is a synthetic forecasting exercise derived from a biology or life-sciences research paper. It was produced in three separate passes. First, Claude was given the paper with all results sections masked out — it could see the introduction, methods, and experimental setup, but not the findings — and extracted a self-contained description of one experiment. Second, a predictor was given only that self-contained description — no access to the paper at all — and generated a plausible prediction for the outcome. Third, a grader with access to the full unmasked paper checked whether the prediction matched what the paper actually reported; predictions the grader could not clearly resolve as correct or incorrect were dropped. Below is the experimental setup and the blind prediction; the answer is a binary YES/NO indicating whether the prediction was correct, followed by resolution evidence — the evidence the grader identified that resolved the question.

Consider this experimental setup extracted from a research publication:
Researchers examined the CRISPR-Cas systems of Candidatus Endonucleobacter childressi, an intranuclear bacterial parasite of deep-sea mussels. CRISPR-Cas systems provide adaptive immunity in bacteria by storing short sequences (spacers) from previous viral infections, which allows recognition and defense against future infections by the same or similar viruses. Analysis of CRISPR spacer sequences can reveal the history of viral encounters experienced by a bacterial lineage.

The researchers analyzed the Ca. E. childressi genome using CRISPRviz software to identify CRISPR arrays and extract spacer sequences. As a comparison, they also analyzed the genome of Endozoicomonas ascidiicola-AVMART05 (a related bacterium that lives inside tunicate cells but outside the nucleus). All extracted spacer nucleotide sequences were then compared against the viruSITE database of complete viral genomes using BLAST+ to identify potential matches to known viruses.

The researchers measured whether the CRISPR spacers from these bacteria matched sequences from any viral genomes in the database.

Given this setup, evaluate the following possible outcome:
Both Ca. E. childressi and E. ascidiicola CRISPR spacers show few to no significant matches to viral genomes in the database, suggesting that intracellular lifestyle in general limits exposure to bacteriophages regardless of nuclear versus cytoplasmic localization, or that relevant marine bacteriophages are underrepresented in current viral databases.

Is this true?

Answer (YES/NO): NO